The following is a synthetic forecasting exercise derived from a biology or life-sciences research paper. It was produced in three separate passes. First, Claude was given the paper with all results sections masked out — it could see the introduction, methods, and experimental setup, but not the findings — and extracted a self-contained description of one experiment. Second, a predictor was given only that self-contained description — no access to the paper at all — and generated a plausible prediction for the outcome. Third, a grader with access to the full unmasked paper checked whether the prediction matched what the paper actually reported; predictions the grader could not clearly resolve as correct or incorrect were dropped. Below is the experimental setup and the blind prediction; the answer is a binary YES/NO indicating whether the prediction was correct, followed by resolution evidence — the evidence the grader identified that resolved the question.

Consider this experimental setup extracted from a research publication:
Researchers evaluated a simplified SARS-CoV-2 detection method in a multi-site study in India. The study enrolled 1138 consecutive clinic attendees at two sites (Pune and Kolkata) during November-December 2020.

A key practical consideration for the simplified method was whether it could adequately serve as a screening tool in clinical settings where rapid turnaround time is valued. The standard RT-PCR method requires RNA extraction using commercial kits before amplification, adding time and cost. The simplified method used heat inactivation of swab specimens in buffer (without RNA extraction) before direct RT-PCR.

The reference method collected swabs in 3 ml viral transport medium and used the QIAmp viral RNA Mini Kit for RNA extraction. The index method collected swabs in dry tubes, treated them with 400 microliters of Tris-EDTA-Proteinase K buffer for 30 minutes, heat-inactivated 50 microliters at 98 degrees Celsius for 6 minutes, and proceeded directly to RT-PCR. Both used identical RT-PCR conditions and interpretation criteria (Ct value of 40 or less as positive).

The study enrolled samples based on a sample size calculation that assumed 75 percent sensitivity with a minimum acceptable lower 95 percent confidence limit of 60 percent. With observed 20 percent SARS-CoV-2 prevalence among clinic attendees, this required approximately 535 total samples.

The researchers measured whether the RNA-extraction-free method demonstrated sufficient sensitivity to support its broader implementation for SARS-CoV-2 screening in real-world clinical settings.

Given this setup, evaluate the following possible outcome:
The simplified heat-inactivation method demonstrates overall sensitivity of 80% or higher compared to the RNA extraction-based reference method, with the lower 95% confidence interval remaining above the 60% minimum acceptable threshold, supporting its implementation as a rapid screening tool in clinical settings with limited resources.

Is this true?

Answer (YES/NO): NO